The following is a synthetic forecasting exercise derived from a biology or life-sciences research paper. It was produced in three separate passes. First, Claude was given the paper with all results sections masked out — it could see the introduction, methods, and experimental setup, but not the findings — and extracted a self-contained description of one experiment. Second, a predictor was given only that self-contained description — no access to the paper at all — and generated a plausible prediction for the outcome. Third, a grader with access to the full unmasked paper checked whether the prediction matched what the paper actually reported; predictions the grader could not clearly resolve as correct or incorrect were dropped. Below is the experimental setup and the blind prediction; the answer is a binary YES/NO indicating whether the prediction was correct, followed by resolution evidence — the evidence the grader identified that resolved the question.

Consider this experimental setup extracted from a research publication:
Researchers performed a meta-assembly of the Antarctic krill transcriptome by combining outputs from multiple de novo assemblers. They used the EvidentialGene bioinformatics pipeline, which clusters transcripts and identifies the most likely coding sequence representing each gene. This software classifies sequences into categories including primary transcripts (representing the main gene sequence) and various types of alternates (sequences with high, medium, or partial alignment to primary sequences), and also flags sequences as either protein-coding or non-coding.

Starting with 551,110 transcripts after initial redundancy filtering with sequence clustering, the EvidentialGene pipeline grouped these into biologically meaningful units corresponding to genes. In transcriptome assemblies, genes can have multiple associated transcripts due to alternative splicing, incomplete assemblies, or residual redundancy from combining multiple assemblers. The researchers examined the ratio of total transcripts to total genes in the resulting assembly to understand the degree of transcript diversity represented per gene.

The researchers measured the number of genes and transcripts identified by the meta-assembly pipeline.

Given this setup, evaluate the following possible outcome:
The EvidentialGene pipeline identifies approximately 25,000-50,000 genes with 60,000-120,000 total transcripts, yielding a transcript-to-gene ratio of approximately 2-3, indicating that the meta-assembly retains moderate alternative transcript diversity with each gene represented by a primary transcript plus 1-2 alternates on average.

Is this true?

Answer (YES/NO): NO